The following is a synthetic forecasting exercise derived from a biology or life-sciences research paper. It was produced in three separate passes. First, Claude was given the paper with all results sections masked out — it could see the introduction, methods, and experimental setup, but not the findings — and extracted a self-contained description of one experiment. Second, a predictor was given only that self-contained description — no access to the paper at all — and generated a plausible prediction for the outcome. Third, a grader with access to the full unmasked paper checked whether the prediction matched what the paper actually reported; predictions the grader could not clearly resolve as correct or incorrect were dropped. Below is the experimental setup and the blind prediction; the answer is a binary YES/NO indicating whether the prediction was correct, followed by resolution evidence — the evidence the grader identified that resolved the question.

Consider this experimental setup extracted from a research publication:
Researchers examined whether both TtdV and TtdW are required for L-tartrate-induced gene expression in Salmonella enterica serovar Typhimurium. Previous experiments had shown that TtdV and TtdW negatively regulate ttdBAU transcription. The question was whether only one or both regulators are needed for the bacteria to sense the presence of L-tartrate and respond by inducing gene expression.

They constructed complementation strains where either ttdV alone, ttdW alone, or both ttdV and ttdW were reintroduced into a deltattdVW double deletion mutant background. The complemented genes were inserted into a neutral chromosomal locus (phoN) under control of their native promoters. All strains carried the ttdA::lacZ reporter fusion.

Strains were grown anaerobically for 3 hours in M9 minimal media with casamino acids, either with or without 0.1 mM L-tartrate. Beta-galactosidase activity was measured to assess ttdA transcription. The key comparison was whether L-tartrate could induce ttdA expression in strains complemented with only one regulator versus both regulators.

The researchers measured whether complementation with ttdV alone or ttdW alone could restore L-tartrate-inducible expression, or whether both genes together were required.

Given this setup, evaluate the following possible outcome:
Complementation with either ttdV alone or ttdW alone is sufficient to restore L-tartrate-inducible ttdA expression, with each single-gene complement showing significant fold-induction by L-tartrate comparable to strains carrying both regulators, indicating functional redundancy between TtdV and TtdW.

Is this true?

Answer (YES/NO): NO